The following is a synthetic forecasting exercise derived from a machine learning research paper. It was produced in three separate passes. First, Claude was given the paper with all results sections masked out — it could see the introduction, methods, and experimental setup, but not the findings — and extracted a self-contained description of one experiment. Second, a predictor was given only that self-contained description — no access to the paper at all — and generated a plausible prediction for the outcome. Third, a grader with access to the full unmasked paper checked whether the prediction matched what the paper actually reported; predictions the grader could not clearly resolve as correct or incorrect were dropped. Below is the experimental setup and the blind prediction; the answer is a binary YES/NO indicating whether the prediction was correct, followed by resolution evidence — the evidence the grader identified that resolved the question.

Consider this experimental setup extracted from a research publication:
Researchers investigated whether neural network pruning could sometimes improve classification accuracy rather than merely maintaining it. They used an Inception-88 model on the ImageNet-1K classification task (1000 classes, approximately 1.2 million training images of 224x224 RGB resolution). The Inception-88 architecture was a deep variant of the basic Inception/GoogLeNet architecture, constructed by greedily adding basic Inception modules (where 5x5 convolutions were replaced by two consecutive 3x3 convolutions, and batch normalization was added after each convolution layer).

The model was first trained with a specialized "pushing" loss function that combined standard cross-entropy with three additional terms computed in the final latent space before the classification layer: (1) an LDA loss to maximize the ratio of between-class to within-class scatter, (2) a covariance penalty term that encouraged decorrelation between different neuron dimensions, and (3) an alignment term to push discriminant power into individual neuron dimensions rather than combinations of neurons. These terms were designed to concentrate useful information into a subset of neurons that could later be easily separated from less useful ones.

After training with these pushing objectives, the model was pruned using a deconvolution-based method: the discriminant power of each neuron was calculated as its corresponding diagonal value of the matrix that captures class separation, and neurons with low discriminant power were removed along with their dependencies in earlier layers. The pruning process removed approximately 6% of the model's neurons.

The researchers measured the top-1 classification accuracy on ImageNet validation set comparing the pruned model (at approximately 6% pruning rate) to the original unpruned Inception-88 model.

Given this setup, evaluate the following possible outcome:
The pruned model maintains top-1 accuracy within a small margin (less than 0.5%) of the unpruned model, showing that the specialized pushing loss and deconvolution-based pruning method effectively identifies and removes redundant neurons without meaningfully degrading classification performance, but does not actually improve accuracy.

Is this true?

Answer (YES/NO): NO